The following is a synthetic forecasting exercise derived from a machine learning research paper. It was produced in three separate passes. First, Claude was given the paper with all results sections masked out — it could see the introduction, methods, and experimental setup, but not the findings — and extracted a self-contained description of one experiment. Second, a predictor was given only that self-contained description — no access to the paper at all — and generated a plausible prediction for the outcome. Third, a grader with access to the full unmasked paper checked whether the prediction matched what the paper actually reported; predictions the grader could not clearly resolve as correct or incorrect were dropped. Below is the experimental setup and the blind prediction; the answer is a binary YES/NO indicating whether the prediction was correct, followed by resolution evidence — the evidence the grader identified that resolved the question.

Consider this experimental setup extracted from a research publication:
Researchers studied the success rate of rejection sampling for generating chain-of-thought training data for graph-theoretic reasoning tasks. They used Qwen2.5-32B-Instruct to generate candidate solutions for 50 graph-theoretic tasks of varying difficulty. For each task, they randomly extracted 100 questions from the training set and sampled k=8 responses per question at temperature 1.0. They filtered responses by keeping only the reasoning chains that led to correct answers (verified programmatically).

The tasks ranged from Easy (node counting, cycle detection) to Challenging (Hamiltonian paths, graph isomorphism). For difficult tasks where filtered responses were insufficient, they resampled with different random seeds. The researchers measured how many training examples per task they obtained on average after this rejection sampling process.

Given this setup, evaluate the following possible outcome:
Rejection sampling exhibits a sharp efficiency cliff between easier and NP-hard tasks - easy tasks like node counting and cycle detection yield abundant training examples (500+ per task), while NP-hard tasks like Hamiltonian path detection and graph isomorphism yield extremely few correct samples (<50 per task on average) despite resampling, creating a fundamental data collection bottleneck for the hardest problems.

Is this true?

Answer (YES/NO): NO